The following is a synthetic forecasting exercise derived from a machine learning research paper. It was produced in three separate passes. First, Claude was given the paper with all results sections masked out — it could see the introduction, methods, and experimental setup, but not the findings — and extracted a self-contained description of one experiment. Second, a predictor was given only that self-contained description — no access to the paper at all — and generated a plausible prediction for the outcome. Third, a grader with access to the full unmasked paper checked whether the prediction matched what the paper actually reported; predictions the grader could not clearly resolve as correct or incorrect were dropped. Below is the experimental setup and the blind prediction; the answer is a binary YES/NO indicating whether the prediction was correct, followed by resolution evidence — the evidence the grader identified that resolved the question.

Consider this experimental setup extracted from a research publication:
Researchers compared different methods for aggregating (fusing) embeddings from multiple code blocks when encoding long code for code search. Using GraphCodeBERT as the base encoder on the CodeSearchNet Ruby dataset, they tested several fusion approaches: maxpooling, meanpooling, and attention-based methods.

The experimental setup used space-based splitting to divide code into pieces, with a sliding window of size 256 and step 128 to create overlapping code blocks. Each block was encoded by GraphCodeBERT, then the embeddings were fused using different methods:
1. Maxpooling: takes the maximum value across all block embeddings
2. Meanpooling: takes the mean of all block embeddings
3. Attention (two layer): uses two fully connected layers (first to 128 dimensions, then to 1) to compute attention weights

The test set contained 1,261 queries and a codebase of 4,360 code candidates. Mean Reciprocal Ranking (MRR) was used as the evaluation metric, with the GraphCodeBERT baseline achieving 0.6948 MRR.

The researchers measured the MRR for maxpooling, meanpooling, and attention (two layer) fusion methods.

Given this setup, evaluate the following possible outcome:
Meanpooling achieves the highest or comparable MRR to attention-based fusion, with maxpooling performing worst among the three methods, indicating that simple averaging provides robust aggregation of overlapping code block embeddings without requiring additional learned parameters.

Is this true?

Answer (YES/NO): NO